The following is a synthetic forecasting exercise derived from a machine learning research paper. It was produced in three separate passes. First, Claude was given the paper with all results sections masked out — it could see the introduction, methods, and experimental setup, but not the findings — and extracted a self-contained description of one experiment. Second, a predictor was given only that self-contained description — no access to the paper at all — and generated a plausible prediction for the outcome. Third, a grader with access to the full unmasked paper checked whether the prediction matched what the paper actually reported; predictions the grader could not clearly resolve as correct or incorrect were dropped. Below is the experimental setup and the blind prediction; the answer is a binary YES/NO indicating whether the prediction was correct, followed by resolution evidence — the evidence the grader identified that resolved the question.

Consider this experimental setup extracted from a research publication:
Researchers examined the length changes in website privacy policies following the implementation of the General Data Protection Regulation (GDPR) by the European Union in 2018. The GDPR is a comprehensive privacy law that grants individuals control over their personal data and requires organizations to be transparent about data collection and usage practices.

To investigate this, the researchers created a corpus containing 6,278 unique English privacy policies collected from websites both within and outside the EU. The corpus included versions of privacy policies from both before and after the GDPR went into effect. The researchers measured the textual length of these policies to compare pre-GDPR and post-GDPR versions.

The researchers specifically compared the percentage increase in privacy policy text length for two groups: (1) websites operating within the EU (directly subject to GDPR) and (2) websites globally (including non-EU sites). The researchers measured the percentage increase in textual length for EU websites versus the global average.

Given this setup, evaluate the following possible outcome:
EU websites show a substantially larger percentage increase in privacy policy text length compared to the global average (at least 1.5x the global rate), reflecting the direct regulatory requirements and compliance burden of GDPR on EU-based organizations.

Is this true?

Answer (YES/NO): NO